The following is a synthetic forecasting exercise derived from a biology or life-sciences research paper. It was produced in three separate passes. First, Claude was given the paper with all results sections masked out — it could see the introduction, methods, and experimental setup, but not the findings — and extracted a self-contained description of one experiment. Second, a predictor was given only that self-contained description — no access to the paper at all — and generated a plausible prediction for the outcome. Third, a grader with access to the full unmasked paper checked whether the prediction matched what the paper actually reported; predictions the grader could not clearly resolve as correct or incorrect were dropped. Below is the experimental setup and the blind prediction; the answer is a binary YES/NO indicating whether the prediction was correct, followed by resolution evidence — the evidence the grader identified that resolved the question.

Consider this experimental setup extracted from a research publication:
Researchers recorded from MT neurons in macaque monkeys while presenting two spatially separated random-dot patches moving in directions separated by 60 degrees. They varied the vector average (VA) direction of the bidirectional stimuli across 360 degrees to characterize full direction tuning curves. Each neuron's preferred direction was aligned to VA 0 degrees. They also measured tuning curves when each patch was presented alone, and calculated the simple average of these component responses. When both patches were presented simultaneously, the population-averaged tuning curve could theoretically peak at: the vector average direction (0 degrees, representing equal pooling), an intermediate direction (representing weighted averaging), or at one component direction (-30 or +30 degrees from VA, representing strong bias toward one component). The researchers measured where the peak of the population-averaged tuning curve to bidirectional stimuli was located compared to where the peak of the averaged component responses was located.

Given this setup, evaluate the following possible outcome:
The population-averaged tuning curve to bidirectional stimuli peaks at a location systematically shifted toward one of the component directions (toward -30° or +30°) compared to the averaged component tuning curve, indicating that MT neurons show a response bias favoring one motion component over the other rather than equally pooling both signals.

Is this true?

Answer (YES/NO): YES